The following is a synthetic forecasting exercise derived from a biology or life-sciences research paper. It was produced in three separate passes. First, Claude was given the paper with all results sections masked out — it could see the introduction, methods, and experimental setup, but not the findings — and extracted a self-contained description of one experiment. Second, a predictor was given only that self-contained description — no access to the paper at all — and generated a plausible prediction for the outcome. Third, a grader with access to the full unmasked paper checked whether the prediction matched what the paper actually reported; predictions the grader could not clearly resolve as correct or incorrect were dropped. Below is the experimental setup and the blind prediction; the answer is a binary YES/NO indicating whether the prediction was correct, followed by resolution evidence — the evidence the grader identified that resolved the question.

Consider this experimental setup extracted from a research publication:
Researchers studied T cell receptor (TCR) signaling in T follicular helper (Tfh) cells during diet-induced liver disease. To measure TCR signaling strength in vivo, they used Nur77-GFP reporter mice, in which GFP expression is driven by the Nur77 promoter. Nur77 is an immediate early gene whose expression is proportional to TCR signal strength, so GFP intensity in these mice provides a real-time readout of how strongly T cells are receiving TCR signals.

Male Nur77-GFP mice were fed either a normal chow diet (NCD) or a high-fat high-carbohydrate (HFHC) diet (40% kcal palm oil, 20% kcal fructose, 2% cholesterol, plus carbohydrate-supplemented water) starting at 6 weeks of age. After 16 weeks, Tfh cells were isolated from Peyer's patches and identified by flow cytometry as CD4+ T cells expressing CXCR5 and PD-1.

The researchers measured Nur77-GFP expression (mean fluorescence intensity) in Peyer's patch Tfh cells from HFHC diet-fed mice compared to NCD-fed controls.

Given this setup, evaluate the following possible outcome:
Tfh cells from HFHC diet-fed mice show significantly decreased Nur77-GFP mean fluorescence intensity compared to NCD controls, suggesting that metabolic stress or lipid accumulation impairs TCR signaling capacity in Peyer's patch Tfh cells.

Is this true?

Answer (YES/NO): NO